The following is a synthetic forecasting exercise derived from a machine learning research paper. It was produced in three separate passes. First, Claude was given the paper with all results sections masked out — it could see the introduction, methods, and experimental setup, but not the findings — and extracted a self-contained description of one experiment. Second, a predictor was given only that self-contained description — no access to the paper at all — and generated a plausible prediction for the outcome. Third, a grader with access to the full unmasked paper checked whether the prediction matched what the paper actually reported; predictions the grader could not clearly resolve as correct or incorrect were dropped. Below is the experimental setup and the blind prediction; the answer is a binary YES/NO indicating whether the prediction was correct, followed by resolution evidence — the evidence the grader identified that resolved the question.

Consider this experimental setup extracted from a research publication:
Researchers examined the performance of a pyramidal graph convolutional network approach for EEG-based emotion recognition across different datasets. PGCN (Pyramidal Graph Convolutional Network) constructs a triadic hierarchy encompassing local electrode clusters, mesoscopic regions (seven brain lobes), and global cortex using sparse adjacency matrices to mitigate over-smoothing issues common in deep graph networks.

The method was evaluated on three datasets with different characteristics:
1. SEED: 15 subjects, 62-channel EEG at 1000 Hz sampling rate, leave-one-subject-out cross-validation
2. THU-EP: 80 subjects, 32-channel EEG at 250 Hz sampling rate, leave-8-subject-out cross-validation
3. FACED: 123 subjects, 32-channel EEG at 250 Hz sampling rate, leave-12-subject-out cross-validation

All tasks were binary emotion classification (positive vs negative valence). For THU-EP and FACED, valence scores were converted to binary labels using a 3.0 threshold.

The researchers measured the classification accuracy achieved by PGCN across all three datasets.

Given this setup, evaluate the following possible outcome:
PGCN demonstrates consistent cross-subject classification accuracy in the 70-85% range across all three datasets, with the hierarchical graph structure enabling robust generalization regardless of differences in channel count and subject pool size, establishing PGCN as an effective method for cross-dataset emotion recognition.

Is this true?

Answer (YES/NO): NO